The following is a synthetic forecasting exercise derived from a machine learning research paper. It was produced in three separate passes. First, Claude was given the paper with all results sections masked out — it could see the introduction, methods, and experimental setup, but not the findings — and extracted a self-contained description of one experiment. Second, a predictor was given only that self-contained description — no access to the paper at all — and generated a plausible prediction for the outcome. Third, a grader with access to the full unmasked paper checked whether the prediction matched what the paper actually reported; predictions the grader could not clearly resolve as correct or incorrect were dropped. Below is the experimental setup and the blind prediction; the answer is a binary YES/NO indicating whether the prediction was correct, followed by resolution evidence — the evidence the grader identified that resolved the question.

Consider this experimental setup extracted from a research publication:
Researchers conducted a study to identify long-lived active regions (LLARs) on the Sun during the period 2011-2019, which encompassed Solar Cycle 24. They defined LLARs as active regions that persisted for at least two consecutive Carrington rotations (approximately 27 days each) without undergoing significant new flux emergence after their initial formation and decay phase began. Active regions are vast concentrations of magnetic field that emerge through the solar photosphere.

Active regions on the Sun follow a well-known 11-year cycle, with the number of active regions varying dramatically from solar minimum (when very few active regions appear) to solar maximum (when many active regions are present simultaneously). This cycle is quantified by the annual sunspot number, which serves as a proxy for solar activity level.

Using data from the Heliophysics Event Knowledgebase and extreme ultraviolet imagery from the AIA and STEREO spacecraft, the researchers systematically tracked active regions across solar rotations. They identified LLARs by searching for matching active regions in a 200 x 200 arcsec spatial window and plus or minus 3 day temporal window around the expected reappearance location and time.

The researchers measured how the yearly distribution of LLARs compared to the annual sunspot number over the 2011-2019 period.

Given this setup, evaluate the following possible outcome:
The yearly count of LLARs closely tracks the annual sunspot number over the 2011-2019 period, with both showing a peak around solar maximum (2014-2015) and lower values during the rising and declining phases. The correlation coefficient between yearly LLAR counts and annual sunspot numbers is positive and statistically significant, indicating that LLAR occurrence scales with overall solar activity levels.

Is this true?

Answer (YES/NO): YES